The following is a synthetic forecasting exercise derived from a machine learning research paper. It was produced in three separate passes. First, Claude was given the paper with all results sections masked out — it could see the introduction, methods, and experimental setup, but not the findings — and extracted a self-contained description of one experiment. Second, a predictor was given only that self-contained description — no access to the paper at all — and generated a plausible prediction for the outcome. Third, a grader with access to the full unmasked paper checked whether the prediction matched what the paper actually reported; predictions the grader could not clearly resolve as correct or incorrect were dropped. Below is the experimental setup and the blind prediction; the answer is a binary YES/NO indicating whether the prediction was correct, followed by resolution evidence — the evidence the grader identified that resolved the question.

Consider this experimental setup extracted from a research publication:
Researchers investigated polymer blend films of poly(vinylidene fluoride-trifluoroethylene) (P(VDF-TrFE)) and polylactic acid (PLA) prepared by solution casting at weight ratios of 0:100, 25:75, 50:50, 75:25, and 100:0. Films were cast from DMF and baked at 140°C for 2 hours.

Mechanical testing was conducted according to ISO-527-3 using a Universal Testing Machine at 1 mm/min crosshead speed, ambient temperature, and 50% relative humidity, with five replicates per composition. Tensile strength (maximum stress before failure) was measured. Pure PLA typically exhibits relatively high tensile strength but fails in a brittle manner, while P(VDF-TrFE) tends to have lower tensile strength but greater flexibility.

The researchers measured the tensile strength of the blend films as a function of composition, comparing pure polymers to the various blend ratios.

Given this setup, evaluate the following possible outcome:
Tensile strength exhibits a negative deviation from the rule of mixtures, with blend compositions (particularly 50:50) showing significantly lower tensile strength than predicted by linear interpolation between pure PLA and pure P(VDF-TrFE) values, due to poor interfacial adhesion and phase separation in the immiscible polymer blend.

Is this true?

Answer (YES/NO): NO